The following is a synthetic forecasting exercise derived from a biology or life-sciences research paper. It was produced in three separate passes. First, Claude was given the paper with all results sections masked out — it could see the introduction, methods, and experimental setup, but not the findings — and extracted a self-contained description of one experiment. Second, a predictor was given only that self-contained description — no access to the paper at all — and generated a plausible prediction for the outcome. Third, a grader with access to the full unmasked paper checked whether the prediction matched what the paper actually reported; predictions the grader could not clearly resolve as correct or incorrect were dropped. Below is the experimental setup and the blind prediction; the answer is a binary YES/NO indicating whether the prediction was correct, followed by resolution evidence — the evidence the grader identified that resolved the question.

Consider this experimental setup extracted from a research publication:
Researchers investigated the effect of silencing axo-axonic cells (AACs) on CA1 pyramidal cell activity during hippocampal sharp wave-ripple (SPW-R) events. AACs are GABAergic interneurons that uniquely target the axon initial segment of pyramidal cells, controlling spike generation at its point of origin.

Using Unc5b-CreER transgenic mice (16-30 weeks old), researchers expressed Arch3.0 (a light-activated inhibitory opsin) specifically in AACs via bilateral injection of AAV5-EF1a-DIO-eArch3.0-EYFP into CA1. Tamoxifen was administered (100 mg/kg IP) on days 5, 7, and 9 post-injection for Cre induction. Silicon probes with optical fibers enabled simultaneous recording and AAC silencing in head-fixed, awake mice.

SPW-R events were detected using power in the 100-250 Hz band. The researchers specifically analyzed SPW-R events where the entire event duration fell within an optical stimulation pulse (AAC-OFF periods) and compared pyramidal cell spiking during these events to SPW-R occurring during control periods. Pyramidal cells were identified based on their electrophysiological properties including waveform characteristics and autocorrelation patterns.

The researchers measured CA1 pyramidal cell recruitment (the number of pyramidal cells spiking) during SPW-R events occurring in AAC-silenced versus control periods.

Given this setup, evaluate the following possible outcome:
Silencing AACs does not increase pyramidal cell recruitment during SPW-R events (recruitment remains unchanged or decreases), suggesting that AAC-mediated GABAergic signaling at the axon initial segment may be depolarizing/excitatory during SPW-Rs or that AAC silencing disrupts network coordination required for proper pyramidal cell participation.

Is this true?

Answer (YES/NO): NO